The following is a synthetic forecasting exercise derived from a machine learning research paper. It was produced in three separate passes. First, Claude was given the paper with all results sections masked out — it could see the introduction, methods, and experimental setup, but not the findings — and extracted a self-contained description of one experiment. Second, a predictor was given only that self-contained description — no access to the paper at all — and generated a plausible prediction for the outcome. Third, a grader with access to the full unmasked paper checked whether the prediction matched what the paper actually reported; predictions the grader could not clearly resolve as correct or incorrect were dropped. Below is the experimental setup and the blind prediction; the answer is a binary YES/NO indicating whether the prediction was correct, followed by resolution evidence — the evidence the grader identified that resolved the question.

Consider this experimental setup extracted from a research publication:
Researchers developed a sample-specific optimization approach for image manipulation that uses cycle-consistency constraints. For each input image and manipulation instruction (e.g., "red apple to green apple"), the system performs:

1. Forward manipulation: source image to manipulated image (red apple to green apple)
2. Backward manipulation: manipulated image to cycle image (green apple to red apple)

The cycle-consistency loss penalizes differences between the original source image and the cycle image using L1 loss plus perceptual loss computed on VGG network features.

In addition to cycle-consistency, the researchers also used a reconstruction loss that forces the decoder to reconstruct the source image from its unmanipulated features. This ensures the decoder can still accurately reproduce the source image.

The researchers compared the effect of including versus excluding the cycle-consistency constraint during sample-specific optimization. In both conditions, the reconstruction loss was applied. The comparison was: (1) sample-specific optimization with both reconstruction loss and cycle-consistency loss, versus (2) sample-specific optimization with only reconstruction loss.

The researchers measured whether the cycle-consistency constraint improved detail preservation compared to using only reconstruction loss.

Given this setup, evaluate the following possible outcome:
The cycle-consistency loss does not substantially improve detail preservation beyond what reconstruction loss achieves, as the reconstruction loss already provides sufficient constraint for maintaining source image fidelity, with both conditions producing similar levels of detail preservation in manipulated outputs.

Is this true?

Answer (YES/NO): NO